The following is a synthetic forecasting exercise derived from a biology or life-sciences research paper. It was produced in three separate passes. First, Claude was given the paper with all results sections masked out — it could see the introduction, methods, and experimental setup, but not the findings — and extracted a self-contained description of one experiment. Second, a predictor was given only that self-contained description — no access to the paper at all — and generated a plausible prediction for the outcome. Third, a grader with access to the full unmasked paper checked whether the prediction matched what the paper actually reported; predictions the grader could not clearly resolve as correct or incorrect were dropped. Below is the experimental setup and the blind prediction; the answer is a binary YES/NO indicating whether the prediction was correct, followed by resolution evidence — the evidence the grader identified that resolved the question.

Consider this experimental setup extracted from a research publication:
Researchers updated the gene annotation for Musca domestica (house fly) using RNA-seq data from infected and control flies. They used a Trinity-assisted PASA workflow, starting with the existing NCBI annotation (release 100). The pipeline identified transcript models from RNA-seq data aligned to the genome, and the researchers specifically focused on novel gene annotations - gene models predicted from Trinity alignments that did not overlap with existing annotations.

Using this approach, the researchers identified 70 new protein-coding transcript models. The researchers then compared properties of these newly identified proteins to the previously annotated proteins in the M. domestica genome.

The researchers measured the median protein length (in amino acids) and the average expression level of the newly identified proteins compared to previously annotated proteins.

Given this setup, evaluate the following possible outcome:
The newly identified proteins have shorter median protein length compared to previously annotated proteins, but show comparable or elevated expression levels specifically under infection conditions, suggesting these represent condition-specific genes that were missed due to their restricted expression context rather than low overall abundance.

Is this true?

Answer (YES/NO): NO